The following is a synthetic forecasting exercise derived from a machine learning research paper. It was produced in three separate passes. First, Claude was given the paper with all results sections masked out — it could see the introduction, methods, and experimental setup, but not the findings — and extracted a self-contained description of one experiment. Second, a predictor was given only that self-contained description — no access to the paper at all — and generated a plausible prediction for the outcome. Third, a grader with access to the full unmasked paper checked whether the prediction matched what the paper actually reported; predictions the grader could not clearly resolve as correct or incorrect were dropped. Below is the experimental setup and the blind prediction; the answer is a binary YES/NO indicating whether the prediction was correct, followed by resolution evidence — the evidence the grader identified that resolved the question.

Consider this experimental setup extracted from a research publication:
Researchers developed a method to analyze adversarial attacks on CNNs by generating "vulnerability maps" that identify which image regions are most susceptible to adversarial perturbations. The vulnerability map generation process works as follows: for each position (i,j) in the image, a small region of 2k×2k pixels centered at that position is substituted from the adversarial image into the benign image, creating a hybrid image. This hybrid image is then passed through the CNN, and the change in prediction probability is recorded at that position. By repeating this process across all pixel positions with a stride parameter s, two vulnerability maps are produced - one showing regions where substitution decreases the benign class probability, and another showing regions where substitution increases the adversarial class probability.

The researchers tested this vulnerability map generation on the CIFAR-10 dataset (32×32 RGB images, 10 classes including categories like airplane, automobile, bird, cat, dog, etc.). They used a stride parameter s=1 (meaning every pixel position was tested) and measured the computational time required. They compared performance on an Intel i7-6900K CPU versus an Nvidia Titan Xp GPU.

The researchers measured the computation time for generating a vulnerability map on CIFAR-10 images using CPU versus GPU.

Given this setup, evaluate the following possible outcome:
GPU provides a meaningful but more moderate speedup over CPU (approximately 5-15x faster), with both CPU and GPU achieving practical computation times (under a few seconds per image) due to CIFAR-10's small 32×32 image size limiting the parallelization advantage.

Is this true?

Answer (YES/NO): YES